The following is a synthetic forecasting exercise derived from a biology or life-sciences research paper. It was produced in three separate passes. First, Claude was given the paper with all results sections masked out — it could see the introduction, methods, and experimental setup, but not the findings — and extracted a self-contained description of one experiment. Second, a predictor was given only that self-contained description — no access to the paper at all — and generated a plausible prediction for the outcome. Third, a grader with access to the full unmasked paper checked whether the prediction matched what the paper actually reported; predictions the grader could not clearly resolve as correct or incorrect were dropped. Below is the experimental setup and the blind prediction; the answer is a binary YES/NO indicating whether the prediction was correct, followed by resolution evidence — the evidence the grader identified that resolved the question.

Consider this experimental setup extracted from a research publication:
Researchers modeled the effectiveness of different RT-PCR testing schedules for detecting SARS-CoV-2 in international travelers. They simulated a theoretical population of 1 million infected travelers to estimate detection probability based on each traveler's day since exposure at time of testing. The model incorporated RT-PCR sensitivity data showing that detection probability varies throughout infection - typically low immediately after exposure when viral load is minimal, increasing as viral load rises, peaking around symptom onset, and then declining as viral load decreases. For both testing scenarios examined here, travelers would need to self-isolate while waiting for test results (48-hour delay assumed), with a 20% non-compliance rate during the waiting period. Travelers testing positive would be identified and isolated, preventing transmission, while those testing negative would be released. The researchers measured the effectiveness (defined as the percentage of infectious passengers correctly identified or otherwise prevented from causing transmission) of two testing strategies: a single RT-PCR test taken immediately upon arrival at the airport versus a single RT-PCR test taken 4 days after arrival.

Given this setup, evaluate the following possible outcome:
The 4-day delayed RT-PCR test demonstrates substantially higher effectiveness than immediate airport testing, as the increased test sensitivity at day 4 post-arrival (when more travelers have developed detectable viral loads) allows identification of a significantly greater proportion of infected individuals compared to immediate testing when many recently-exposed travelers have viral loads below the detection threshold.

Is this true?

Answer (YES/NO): YES